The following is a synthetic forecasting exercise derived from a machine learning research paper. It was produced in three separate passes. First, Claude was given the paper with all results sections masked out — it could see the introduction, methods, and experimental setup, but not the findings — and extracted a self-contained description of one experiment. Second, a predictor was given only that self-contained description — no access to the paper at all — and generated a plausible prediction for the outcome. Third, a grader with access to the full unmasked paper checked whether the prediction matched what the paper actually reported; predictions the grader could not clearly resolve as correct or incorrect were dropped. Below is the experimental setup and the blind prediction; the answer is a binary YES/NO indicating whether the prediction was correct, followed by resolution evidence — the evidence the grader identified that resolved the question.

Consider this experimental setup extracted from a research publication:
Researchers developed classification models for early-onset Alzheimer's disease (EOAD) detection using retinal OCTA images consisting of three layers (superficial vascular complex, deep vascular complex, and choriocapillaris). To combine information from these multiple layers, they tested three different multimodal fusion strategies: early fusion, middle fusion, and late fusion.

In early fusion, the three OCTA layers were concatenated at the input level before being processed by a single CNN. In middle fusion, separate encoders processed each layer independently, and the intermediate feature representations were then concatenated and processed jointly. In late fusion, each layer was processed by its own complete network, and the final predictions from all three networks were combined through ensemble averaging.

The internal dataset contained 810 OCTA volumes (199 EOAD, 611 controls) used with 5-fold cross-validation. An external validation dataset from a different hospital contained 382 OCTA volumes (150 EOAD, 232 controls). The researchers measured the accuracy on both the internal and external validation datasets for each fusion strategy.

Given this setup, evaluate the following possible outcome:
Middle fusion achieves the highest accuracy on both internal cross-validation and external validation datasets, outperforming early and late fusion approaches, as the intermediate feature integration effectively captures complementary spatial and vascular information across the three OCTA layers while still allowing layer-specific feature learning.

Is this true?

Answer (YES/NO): NO